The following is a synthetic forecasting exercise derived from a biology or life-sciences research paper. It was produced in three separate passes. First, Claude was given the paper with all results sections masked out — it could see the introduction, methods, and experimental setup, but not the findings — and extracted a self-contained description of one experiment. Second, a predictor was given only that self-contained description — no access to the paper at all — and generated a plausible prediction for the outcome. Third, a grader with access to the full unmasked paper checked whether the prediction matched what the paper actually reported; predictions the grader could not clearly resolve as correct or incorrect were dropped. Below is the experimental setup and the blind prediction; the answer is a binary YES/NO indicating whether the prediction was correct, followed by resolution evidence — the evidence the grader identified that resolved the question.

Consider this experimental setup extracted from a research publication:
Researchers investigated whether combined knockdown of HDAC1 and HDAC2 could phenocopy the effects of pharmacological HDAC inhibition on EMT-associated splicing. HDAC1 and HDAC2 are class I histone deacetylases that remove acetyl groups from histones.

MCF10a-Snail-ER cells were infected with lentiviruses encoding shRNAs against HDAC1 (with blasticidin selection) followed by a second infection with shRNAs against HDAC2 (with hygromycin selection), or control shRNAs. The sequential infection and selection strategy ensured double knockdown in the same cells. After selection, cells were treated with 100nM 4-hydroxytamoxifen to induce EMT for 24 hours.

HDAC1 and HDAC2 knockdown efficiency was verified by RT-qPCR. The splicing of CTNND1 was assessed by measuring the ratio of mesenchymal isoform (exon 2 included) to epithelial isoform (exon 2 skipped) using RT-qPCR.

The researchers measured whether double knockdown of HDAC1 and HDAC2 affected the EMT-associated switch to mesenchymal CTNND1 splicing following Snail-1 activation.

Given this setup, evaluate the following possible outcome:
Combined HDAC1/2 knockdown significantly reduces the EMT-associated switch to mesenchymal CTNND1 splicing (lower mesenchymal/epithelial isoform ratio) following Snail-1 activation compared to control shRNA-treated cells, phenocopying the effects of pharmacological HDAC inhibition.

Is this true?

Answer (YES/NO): YES